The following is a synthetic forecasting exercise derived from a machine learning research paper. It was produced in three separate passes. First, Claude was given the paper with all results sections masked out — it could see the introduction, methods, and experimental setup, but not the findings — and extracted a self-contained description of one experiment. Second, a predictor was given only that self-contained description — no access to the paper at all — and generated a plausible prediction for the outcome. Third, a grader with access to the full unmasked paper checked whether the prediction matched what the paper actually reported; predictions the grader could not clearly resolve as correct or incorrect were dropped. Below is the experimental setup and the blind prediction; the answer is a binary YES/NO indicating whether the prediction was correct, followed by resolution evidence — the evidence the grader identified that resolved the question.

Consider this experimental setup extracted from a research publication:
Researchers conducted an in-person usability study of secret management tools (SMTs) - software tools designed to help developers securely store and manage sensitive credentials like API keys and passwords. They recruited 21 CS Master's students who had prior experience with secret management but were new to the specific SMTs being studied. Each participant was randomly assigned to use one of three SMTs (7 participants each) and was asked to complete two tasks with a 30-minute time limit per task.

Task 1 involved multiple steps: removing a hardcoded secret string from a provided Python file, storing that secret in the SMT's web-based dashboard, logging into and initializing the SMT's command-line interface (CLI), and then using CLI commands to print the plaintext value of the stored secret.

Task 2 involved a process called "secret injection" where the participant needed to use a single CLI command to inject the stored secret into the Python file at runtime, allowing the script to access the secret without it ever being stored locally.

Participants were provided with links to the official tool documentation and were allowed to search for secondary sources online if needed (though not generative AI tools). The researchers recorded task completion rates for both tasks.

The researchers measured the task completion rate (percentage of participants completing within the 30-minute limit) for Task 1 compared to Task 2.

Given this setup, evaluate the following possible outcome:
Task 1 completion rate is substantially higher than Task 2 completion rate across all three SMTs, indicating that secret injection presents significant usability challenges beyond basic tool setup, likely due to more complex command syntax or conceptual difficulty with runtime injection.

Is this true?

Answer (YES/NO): YES